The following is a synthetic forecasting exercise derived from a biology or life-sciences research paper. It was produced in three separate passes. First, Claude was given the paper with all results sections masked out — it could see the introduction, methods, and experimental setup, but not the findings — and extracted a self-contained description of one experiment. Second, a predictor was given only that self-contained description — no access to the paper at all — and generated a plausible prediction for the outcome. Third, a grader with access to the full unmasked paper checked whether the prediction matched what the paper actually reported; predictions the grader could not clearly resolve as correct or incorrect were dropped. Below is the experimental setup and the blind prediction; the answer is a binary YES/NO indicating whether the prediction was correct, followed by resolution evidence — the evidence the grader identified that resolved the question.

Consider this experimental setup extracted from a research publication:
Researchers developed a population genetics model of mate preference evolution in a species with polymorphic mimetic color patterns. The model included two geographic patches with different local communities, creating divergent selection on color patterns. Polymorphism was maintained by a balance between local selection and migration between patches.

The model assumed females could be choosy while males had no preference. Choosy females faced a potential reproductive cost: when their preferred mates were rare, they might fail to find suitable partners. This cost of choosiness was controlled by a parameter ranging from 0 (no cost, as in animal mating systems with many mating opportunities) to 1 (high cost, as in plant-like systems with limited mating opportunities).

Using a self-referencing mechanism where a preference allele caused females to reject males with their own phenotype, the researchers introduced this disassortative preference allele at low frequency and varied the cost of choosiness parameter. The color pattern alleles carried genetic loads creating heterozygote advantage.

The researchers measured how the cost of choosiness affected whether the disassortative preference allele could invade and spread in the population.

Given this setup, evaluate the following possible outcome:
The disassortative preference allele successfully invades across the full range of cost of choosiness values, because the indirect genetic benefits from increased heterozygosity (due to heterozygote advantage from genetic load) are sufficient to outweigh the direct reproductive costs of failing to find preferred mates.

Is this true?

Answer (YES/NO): NO